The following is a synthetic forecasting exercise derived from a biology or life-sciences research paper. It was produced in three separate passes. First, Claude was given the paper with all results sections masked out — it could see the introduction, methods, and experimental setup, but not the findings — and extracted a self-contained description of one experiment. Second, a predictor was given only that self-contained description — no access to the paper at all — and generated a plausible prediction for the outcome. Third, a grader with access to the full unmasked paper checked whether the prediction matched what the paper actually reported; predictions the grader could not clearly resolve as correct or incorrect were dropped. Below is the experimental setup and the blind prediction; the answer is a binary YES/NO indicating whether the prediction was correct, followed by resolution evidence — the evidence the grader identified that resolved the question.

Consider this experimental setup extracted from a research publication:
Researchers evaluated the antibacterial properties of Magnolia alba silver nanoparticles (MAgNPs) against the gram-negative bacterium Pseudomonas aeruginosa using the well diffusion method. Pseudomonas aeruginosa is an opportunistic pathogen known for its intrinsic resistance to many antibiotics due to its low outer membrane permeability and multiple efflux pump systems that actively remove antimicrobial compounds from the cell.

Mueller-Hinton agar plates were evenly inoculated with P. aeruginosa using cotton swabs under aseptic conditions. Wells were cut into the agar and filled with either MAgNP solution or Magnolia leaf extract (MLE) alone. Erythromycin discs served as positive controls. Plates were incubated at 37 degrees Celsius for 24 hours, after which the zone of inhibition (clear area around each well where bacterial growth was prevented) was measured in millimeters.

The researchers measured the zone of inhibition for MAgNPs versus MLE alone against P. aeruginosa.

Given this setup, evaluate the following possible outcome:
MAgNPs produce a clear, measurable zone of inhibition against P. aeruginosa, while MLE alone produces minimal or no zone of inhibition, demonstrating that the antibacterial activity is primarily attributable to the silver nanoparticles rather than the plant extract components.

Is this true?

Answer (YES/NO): YES